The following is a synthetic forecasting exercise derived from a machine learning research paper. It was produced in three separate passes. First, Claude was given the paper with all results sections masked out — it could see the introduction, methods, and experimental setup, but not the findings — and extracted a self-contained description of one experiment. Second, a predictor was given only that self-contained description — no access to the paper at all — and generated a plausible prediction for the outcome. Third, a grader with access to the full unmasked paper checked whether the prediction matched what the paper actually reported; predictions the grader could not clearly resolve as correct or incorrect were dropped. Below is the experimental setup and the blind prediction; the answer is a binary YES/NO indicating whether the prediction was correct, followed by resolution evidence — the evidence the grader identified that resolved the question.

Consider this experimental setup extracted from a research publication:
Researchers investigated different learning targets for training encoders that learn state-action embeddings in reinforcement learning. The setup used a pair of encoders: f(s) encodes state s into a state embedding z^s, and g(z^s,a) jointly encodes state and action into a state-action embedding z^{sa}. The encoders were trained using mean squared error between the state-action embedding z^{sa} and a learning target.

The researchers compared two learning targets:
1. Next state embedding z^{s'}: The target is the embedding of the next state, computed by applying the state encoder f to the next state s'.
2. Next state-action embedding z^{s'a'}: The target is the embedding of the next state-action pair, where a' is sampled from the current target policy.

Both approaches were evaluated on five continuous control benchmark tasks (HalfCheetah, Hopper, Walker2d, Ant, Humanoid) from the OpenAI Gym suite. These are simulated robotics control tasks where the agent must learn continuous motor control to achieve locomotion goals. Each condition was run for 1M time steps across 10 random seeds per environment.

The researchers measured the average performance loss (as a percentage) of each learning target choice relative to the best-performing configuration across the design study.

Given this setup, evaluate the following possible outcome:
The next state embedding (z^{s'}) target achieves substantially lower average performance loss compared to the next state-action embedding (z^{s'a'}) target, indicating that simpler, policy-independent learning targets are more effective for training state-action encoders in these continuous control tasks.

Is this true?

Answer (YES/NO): YES